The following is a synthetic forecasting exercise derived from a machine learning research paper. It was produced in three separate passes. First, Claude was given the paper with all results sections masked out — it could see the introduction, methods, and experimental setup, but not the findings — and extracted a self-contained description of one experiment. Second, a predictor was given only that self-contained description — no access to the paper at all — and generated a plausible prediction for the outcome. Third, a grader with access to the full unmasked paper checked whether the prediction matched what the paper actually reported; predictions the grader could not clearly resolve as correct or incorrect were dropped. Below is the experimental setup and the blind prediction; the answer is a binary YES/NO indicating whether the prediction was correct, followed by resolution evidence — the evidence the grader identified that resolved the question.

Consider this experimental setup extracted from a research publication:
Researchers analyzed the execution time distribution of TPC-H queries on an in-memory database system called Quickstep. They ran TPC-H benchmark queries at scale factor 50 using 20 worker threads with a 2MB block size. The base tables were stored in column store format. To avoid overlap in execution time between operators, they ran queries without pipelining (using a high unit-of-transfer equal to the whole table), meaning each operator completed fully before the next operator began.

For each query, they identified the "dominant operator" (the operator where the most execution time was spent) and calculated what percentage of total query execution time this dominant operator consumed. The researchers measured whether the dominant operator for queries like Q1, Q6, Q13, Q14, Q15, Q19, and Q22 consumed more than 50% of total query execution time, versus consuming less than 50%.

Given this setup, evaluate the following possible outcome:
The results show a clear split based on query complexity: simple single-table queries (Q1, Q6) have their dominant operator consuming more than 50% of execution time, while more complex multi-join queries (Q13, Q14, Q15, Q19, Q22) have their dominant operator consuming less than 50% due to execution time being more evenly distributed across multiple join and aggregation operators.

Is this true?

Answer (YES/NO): NO